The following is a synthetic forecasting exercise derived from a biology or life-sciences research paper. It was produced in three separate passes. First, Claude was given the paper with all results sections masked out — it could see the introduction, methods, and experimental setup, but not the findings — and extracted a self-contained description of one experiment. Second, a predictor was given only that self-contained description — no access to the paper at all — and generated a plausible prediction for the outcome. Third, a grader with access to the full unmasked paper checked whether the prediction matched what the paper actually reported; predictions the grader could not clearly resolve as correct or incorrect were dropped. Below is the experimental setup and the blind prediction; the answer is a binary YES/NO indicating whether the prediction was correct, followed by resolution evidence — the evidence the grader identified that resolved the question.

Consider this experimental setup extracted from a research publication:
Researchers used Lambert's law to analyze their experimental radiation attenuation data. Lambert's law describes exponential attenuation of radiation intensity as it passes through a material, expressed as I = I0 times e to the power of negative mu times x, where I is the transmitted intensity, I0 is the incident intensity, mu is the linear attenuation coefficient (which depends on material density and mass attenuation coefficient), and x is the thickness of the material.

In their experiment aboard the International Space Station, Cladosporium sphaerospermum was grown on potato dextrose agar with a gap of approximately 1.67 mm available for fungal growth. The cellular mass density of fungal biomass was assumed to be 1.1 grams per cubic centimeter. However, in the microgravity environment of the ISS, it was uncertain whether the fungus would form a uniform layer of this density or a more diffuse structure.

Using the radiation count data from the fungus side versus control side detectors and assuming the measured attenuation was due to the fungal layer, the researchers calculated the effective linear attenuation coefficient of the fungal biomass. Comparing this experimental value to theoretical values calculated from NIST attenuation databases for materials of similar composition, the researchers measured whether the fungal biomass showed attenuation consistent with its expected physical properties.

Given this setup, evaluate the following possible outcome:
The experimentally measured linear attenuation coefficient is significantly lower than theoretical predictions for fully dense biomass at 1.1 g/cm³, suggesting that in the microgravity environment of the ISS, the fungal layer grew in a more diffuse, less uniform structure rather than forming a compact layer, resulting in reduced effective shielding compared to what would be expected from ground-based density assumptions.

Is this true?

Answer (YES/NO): NO